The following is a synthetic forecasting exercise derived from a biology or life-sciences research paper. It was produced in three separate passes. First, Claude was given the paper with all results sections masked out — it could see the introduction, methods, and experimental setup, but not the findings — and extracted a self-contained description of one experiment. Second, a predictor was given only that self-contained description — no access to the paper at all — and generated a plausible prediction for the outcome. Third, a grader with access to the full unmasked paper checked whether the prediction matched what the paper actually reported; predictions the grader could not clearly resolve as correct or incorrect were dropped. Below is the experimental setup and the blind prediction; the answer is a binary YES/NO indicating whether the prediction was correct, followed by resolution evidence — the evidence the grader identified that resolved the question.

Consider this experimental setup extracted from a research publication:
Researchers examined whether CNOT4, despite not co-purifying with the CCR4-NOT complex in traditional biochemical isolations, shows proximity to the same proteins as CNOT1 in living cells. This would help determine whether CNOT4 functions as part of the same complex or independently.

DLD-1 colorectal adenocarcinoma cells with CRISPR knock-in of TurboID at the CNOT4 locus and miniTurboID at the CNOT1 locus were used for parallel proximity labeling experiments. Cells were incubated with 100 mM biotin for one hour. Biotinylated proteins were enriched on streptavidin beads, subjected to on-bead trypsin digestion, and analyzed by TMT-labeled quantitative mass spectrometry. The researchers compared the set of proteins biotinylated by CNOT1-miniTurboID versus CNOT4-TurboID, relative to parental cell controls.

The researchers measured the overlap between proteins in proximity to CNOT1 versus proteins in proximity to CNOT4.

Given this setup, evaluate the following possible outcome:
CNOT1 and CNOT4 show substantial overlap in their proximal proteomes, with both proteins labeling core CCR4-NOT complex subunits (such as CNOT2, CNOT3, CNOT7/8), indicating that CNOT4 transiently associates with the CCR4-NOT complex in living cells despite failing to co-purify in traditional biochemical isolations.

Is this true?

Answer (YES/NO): YES